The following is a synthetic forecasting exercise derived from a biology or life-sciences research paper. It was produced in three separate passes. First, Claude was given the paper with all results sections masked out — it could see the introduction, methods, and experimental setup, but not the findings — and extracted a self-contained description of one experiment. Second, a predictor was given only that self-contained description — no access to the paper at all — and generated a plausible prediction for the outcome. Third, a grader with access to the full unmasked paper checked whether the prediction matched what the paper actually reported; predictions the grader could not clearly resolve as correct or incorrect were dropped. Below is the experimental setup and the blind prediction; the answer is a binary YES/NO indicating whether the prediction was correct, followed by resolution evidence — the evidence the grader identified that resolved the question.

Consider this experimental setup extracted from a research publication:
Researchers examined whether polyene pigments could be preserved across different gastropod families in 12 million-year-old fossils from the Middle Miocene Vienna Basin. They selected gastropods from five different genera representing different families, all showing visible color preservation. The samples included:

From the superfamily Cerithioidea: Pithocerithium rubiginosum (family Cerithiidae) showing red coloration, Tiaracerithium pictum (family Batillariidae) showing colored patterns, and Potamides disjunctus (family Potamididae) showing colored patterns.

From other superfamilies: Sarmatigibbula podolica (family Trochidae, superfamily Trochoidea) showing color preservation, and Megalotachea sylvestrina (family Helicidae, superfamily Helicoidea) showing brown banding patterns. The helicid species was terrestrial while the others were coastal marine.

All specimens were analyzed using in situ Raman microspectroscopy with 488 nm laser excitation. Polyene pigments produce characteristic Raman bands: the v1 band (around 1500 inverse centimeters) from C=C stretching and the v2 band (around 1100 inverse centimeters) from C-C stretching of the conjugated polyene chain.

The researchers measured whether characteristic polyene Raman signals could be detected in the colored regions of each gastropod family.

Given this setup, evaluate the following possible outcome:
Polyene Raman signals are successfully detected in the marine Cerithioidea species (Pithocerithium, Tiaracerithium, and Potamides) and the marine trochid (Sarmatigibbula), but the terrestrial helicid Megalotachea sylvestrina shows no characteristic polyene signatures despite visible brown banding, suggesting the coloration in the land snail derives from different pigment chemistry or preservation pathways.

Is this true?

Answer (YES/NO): NO